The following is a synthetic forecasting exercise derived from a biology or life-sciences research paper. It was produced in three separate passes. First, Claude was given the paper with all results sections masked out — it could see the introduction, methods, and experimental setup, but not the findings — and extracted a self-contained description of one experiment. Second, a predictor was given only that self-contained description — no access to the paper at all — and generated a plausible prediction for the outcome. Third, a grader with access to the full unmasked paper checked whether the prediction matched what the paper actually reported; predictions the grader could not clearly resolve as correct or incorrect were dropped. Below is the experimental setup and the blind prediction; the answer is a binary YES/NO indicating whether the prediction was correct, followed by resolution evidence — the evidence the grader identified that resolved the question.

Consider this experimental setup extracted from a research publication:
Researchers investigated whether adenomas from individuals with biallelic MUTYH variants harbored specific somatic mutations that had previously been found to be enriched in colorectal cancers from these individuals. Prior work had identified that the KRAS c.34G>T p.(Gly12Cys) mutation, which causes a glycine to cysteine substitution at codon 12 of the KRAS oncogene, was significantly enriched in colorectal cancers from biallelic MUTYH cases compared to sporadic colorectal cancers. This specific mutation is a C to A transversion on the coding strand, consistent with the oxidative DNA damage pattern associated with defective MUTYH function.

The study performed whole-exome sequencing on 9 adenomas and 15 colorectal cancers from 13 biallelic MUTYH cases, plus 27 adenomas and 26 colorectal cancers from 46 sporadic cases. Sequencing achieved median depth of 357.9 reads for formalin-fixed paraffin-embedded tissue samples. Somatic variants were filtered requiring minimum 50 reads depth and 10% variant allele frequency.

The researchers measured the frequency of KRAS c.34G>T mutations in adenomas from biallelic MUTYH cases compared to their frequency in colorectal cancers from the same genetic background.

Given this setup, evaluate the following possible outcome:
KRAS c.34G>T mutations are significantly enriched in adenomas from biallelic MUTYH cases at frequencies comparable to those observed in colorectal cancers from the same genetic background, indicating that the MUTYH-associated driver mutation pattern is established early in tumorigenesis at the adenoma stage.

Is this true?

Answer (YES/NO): NO